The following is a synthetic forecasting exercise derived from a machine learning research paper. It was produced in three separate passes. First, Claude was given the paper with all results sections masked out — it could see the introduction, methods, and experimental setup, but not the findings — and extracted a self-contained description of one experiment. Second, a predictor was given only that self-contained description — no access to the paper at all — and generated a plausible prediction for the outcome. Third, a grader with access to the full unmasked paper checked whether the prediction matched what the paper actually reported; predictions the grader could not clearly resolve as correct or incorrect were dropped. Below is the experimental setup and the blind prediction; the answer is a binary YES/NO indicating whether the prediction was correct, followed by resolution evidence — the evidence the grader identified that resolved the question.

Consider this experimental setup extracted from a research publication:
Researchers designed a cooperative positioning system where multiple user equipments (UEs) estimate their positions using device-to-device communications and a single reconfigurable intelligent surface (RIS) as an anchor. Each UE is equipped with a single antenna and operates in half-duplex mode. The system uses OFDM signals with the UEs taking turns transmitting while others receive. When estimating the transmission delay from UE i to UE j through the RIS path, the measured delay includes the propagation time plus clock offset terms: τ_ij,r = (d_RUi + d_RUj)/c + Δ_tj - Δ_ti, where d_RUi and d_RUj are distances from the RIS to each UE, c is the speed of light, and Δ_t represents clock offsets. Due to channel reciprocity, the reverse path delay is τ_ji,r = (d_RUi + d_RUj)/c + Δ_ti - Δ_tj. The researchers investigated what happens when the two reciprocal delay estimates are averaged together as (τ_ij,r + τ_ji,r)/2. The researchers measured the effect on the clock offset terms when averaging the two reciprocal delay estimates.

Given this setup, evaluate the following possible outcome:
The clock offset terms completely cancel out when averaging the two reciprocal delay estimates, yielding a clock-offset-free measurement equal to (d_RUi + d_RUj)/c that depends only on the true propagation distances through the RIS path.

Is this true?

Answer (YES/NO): YES